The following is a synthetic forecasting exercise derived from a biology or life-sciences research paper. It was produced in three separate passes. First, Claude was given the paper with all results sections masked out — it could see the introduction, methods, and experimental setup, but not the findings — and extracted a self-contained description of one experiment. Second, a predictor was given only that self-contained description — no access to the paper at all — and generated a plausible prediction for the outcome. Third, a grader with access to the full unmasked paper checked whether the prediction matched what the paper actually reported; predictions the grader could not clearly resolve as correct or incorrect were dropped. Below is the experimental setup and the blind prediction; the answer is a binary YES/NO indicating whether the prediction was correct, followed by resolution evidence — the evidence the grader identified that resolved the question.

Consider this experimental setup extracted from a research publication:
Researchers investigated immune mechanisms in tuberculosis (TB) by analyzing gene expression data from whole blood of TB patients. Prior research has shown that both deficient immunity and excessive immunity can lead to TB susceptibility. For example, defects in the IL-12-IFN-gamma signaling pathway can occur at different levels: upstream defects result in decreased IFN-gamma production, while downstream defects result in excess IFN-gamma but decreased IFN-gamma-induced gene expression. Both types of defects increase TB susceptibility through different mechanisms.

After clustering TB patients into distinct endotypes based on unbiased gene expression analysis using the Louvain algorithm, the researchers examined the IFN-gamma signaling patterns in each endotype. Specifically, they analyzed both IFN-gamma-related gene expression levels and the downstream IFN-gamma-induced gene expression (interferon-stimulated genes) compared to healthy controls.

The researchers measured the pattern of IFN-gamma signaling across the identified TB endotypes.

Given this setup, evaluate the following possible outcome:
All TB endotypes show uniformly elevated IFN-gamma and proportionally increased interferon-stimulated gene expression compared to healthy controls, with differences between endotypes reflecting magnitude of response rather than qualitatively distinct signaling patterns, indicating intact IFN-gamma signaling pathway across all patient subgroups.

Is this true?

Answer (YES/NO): NO